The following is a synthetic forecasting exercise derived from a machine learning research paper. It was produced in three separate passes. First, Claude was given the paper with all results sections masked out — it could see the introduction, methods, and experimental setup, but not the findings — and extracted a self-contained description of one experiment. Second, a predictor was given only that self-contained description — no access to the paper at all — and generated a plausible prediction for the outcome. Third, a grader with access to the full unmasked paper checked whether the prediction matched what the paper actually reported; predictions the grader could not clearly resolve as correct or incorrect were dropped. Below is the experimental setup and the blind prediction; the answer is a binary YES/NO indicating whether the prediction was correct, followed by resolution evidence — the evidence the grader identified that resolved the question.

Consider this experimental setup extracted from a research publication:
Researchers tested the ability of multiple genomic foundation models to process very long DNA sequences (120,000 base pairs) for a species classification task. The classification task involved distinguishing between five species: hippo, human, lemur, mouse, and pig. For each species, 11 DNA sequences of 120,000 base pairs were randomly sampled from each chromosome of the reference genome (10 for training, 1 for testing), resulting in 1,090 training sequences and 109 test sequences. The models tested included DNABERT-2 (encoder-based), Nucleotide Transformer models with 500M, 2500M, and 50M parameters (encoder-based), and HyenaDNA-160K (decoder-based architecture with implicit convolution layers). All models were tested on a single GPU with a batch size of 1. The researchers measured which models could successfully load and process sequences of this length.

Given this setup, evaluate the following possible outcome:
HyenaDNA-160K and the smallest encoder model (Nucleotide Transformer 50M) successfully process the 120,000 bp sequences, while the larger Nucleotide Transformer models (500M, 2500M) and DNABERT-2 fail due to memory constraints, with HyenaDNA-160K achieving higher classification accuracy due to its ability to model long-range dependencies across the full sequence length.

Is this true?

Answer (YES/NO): NO